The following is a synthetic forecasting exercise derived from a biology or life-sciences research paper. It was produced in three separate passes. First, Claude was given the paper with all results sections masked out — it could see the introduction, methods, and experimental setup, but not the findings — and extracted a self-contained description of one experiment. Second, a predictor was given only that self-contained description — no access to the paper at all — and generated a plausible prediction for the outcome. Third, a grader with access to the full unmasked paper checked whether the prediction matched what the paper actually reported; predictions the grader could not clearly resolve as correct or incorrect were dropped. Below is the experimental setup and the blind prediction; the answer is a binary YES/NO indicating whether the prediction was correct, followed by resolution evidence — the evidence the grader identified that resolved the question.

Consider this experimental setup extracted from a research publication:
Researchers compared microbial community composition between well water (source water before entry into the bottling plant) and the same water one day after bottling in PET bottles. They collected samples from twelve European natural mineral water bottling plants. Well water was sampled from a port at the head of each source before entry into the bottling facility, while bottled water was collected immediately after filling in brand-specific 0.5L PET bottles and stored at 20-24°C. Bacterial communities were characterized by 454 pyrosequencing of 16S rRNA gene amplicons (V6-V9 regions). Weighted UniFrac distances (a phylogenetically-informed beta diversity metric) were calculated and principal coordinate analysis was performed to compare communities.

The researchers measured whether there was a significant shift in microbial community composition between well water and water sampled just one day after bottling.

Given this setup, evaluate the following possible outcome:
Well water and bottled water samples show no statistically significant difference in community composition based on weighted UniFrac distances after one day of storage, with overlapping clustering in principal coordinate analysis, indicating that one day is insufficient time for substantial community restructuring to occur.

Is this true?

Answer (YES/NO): NO